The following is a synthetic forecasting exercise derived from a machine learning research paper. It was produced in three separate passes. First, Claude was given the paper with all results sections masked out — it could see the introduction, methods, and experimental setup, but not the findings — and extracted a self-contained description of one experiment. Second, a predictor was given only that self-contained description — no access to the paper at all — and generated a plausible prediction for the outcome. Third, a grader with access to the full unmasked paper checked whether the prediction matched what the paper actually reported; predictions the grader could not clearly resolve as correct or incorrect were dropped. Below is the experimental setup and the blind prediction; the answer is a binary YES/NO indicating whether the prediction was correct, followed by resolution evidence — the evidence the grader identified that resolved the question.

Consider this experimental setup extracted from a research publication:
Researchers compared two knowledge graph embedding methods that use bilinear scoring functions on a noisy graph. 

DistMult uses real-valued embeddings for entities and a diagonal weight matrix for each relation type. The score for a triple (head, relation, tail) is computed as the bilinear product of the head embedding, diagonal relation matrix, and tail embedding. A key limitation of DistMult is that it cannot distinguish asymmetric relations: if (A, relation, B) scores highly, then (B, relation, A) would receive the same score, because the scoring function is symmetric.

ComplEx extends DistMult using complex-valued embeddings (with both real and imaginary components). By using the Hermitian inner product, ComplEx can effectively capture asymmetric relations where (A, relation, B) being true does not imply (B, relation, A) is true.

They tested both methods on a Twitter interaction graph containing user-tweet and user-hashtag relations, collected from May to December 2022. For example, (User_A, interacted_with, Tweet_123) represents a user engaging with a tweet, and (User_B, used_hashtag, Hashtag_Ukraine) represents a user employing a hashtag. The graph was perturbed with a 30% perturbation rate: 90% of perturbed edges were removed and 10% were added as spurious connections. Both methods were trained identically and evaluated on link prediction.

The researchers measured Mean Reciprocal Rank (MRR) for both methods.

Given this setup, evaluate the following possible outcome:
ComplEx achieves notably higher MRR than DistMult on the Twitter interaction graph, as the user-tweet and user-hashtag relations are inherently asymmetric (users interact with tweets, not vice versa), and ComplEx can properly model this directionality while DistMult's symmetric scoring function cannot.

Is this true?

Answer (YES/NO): NO